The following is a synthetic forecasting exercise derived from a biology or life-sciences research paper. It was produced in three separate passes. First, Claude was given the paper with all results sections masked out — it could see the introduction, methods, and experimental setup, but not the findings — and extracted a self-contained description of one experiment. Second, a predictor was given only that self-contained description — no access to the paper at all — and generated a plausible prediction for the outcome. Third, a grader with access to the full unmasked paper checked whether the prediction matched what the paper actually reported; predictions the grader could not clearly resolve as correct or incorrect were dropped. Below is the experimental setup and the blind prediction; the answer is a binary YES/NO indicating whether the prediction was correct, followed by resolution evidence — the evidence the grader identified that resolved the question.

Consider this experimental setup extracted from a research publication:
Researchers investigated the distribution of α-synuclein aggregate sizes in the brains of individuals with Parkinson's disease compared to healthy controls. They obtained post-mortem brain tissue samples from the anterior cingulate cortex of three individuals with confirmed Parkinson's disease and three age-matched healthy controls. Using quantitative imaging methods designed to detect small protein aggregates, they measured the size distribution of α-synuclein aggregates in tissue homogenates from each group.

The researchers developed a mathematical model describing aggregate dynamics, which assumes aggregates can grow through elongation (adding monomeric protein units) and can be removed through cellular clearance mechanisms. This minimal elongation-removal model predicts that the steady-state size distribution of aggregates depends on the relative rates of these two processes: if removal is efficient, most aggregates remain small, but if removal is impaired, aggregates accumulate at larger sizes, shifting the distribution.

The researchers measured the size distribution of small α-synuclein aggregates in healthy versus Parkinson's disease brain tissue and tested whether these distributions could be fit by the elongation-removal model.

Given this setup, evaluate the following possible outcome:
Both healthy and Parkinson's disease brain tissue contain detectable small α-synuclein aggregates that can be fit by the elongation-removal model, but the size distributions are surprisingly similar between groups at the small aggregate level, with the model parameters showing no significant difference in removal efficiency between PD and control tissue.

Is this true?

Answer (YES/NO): NO